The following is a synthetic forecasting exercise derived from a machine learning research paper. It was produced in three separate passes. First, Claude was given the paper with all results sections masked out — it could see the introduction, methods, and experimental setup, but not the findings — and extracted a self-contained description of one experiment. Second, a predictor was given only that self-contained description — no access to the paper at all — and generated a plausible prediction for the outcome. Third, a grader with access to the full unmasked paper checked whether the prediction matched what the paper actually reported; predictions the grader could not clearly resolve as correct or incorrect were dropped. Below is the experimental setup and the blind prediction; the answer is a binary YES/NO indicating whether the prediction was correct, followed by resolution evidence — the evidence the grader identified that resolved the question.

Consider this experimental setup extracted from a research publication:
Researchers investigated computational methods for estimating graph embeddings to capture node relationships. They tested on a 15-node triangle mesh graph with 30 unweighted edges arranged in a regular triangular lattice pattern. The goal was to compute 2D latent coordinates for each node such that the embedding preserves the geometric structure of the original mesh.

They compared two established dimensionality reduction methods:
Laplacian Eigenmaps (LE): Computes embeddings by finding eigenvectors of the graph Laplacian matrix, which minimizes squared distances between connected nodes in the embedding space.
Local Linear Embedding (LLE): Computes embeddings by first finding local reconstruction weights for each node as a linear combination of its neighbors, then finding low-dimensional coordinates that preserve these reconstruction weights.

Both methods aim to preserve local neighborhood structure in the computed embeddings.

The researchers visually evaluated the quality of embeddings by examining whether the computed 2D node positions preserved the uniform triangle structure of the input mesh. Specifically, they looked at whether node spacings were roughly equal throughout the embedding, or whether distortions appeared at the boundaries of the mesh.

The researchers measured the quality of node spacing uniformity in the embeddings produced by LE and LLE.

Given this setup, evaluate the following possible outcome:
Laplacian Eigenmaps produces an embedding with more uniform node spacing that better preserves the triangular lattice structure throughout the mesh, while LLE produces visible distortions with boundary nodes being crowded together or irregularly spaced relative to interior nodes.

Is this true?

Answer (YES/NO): NO